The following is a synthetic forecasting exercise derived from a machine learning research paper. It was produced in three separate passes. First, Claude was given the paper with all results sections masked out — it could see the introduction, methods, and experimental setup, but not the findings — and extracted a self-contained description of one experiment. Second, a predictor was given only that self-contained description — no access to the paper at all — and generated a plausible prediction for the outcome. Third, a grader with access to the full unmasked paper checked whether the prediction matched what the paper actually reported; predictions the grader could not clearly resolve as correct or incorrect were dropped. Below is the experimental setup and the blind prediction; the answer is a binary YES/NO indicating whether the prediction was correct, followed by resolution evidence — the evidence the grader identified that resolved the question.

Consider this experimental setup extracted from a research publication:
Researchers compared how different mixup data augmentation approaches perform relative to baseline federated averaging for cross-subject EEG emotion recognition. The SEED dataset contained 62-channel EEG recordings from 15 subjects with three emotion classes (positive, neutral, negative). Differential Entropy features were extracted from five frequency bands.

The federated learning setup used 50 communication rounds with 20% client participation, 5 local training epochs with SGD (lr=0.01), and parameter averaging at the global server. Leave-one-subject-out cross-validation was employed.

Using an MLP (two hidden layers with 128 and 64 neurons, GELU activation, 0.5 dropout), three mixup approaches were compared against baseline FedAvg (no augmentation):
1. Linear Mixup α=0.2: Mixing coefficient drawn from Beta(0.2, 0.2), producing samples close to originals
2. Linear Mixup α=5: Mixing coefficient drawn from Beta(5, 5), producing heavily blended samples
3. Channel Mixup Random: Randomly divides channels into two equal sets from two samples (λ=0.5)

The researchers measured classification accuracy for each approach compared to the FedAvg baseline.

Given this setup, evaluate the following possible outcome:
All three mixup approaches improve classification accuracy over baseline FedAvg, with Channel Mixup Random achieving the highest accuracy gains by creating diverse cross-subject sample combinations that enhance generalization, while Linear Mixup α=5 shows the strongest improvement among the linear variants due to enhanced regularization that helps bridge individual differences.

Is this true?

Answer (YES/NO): NO